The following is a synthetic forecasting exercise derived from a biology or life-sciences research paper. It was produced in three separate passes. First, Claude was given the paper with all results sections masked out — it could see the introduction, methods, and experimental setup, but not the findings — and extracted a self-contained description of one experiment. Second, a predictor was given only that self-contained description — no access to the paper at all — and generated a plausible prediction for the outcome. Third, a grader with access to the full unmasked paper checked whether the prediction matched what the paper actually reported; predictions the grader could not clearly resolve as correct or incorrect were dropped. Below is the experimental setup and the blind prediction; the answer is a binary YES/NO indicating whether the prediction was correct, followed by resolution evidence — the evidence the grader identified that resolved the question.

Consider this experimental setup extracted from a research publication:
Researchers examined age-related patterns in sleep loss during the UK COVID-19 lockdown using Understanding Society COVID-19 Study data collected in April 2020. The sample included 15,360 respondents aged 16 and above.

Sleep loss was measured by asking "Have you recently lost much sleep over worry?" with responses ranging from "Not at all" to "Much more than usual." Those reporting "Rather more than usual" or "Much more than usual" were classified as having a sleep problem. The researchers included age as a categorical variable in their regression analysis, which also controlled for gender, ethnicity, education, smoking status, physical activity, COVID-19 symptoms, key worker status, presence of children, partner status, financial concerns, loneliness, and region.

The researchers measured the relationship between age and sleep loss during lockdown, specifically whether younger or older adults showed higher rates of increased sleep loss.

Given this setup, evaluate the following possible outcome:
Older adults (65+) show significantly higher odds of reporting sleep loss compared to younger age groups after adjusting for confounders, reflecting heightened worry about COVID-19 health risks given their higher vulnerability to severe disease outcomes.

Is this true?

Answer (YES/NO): NO